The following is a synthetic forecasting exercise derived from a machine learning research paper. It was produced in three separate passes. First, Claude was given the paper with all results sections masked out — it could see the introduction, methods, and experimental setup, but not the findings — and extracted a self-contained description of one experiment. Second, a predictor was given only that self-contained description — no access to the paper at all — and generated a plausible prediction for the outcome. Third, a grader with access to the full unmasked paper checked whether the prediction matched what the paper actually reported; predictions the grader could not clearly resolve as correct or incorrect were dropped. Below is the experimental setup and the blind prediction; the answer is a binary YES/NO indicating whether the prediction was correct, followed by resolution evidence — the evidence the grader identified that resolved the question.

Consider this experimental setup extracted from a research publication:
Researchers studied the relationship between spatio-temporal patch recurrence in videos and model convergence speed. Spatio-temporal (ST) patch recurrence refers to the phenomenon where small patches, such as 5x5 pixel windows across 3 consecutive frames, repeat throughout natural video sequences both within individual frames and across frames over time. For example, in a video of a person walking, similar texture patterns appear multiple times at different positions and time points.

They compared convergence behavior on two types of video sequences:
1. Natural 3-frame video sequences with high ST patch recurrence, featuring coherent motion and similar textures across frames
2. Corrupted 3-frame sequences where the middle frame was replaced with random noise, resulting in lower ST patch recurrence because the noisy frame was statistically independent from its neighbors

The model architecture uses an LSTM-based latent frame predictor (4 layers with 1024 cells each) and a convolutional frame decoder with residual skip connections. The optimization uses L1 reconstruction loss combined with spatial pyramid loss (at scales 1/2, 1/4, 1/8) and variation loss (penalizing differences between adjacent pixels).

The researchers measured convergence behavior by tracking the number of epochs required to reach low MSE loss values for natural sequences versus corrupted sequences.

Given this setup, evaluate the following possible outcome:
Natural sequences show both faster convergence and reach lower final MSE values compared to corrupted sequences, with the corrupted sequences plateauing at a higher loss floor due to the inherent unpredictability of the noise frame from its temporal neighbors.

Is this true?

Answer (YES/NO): NO